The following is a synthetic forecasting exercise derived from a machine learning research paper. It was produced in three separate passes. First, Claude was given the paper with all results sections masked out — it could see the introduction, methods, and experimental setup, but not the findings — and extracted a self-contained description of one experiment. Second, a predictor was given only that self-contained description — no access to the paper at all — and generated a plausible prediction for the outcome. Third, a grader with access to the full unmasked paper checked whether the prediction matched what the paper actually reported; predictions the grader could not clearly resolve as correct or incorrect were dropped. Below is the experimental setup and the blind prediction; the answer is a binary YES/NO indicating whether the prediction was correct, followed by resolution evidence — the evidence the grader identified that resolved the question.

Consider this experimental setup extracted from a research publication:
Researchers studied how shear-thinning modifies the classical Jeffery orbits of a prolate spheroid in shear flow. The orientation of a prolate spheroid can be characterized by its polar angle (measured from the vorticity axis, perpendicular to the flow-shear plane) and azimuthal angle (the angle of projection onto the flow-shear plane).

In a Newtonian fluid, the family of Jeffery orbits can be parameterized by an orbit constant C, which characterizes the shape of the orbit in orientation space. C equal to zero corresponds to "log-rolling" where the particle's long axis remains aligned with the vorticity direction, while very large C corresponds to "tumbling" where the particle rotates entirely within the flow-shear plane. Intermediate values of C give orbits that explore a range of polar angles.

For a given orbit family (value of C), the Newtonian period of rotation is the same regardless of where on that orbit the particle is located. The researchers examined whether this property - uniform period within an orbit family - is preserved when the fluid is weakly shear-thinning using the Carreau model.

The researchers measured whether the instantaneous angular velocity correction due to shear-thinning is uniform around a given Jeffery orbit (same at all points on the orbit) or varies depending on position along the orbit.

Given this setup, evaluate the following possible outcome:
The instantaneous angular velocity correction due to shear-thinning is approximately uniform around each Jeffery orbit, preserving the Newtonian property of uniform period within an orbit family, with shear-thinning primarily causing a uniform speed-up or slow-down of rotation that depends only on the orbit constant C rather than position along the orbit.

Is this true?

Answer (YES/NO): NO